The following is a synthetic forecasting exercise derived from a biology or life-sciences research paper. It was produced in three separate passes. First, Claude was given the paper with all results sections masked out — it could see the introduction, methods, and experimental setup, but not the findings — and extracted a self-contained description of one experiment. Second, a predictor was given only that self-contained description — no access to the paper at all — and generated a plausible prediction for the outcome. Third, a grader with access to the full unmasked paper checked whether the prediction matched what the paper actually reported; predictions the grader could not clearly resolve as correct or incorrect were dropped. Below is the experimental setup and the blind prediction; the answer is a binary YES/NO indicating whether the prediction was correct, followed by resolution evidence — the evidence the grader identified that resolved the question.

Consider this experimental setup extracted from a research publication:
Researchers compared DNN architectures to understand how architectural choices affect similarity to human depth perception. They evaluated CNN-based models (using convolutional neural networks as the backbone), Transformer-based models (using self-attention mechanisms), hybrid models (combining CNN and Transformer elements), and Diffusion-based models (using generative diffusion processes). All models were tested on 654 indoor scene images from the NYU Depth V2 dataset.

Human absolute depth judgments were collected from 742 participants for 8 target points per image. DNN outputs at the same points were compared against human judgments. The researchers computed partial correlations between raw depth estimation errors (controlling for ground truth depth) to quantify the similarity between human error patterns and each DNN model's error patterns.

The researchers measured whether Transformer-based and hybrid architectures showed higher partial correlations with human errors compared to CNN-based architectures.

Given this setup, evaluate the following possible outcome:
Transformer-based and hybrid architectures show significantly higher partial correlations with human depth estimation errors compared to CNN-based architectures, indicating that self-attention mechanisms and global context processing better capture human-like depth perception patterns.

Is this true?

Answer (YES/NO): NO